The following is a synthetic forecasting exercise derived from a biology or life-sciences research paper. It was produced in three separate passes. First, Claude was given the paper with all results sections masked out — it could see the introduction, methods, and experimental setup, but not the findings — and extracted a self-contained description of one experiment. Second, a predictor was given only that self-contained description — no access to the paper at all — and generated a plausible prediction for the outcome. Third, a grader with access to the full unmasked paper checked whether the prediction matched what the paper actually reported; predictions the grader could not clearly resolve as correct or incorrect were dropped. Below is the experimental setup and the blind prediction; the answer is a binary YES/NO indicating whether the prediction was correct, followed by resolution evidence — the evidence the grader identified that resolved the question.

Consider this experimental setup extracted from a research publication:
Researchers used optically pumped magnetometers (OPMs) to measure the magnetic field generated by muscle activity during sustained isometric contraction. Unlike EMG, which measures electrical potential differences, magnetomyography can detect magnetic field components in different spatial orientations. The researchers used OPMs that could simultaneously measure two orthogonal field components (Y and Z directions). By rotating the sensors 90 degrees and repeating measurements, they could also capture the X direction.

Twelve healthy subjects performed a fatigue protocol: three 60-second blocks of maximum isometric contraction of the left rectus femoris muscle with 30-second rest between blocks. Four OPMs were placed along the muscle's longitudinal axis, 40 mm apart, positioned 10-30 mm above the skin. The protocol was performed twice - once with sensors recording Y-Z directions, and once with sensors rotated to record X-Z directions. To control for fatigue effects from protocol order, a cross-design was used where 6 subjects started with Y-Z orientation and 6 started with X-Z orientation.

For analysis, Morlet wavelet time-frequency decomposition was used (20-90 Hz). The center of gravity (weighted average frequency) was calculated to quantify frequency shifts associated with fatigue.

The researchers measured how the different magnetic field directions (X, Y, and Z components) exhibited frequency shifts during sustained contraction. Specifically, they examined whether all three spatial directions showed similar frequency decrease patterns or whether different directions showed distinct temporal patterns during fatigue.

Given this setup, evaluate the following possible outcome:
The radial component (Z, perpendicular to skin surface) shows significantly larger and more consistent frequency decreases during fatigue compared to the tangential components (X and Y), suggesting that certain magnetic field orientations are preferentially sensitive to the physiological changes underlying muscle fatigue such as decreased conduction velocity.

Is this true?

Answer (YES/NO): NO